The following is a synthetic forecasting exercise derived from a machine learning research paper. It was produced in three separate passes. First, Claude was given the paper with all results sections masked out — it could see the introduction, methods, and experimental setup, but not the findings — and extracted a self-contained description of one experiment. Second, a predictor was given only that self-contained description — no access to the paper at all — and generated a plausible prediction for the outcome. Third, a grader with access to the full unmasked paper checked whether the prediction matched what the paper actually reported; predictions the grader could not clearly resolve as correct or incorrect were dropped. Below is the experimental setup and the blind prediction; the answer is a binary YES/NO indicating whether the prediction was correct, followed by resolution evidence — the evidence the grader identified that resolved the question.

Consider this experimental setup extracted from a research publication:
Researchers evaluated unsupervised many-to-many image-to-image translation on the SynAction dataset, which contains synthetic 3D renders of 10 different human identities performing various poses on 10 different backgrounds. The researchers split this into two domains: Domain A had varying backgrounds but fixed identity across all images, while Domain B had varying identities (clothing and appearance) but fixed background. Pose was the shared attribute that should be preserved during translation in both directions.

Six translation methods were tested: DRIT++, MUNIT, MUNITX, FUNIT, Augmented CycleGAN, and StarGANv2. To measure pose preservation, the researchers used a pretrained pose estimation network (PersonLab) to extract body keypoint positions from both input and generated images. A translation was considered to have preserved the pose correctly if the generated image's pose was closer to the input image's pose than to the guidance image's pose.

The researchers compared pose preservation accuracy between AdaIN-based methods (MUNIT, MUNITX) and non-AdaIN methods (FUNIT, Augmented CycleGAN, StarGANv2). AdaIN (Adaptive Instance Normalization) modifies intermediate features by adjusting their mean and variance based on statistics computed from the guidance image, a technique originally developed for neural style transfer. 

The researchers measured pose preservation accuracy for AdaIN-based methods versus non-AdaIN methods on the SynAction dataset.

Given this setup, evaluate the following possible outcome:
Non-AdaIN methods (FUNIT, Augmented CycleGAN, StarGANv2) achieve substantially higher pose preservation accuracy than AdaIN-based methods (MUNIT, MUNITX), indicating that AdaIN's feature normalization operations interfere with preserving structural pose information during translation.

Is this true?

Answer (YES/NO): NO